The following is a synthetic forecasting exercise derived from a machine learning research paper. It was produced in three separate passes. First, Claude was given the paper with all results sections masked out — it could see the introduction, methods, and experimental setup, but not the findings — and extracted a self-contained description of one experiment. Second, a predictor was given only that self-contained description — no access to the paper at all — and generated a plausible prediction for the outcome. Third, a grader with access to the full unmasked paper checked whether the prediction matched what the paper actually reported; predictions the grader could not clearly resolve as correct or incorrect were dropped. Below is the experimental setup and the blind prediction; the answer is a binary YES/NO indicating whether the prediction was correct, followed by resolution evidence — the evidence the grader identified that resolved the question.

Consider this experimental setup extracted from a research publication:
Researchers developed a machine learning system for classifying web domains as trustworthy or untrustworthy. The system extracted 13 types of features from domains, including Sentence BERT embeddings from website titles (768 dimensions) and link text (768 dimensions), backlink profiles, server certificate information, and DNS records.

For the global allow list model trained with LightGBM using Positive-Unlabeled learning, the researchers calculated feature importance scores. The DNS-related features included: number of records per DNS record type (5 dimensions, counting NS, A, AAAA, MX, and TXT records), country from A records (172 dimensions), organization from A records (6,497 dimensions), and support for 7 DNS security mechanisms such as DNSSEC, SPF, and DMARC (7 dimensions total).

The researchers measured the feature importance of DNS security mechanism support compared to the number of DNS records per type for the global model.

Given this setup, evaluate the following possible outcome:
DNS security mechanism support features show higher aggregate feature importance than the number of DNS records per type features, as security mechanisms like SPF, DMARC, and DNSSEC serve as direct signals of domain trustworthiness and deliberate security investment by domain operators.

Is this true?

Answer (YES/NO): NO